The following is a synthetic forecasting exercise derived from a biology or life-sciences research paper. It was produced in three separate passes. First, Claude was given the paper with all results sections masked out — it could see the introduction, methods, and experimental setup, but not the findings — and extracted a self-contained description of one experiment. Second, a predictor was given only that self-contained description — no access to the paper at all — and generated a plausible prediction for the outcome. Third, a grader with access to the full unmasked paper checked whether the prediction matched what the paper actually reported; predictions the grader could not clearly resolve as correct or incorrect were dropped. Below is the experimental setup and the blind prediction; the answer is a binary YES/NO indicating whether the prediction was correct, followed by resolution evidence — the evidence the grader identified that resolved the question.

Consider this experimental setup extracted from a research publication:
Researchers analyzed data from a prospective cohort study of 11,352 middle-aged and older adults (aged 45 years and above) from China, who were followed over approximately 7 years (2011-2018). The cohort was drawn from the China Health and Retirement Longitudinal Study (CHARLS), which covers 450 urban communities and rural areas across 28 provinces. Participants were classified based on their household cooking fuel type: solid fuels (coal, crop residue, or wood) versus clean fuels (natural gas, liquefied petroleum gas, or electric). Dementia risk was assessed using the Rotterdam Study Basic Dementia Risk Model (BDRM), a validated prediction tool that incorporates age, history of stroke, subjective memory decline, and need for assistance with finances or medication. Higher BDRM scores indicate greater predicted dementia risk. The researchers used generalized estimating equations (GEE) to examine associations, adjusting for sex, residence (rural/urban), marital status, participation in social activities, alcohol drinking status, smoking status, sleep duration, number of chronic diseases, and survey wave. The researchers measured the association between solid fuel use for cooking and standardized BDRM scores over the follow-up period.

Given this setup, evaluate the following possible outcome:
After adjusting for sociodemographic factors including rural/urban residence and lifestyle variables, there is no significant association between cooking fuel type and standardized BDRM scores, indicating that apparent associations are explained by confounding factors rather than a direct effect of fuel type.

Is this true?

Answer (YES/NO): NO